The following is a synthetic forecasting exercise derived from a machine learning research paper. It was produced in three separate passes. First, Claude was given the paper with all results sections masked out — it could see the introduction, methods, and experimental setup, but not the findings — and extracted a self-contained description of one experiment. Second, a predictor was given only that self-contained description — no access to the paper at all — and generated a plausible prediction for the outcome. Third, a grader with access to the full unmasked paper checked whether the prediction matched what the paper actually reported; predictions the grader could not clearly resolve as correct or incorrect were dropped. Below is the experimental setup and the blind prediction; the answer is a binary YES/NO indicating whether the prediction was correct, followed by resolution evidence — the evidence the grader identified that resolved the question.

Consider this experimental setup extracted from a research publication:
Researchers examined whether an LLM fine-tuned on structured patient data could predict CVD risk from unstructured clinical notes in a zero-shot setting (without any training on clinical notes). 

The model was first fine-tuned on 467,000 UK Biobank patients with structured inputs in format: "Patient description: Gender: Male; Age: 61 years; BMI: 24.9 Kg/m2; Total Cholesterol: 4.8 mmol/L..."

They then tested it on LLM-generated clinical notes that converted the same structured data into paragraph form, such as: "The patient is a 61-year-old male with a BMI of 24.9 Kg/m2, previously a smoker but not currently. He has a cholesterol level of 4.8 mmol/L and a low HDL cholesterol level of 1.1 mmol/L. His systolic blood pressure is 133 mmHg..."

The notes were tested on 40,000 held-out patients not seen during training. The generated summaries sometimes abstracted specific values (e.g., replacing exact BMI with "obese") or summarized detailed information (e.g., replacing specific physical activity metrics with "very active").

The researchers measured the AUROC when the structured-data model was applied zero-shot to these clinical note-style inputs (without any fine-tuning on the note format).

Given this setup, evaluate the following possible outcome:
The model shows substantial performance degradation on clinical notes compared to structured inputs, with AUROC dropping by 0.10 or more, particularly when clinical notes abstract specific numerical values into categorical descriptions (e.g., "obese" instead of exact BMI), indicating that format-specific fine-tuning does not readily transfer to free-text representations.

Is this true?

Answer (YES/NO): NO